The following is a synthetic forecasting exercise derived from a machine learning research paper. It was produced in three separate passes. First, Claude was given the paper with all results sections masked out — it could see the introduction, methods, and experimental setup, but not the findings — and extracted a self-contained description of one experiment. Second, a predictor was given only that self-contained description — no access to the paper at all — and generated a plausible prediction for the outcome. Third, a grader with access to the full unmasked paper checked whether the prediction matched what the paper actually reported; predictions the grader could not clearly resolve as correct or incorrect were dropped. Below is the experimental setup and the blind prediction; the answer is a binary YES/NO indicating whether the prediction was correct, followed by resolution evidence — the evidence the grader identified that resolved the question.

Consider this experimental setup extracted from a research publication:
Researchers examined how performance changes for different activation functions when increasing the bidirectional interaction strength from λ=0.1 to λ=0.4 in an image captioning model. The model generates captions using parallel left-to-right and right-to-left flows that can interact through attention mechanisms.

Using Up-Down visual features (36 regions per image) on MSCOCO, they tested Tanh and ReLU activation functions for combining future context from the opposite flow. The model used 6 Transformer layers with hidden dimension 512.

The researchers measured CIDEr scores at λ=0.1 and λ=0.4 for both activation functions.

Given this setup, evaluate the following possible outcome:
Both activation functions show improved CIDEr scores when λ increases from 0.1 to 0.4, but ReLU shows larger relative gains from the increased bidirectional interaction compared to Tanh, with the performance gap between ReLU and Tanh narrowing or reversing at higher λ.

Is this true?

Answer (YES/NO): NO